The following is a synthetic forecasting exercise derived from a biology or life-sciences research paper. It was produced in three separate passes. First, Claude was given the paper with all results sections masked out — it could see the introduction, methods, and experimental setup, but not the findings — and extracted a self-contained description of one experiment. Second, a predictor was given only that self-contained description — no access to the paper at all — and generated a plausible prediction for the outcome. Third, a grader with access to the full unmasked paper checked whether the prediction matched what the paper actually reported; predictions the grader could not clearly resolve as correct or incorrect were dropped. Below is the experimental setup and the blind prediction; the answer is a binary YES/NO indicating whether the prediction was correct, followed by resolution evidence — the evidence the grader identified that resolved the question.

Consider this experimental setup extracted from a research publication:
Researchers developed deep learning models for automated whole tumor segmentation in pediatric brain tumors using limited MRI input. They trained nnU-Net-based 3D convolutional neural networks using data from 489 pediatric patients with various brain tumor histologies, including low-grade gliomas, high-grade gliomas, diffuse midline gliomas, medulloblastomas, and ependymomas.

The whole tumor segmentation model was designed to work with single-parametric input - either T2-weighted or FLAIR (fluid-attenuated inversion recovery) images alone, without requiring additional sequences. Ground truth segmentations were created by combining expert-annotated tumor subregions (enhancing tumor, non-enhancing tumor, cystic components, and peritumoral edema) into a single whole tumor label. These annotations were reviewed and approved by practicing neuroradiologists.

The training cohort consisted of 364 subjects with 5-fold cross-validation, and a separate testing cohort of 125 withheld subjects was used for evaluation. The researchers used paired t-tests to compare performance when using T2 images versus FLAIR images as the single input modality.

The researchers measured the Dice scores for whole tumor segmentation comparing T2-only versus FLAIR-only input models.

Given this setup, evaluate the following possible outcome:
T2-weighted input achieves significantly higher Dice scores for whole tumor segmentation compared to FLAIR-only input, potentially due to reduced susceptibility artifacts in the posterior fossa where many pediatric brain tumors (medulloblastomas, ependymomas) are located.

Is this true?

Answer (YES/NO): NO